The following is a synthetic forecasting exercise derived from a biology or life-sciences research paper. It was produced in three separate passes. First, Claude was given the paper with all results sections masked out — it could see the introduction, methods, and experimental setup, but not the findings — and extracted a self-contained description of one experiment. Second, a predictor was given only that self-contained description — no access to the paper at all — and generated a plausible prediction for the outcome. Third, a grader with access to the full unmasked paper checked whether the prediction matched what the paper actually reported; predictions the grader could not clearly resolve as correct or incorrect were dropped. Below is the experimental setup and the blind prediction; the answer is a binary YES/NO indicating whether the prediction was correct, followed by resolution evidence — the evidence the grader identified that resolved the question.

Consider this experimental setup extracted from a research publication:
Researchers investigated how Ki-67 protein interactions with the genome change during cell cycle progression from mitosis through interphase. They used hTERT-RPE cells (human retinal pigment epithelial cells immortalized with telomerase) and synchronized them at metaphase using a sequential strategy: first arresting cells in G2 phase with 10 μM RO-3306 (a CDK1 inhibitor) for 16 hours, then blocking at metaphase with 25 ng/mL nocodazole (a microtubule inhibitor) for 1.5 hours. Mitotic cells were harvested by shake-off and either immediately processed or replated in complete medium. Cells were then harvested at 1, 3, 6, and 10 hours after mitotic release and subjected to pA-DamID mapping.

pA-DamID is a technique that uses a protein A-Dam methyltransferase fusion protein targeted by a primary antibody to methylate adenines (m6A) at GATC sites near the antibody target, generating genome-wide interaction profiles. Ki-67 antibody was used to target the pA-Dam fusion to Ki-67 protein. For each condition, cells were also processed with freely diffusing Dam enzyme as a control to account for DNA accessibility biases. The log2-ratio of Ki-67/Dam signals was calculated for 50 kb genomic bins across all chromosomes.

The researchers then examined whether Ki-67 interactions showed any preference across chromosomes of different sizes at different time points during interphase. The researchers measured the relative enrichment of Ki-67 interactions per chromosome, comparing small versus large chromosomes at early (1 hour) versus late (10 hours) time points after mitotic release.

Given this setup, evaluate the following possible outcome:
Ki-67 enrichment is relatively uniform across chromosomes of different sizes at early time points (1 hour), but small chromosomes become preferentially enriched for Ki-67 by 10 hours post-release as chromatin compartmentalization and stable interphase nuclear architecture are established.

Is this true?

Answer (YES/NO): YES